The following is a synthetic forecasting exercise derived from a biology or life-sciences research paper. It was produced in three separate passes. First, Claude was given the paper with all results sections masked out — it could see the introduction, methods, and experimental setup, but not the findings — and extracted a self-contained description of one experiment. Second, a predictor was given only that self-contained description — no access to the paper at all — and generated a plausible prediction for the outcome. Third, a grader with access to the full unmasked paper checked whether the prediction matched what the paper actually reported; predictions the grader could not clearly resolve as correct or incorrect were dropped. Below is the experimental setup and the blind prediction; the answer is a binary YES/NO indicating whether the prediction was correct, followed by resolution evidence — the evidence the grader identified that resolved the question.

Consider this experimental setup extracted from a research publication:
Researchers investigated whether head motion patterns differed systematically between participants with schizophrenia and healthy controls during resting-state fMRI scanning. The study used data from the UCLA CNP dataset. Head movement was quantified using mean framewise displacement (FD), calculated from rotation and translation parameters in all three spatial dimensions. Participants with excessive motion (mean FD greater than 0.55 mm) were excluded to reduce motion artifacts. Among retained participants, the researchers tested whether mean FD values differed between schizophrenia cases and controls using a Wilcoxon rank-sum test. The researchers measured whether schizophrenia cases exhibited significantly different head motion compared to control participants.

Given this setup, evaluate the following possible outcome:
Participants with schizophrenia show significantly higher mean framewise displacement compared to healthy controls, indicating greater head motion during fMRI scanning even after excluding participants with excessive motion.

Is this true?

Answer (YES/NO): YES